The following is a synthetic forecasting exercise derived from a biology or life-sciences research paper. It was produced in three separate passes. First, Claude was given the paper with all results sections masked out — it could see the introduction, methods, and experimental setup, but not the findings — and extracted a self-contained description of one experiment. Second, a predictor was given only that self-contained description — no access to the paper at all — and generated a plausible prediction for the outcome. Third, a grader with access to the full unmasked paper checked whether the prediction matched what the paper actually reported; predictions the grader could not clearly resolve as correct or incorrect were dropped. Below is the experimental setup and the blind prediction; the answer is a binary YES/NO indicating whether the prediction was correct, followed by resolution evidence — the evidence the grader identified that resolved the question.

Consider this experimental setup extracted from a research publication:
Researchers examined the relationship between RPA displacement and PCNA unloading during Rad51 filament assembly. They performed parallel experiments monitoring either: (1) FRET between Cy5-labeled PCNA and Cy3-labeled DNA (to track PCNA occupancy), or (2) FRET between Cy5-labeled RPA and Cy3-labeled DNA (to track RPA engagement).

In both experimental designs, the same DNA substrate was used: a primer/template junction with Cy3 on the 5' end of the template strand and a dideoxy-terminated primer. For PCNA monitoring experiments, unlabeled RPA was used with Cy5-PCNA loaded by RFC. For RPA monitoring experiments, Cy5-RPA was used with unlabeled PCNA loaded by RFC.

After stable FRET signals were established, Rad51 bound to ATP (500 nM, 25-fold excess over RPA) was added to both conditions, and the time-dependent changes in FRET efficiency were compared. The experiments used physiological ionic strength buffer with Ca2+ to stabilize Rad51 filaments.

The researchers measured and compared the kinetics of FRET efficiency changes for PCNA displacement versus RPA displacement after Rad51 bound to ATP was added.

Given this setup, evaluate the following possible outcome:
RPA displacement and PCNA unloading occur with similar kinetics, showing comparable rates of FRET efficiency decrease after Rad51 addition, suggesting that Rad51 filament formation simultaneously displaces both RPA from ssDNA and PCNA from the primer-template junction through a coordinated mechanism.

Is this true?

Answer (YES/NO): NO